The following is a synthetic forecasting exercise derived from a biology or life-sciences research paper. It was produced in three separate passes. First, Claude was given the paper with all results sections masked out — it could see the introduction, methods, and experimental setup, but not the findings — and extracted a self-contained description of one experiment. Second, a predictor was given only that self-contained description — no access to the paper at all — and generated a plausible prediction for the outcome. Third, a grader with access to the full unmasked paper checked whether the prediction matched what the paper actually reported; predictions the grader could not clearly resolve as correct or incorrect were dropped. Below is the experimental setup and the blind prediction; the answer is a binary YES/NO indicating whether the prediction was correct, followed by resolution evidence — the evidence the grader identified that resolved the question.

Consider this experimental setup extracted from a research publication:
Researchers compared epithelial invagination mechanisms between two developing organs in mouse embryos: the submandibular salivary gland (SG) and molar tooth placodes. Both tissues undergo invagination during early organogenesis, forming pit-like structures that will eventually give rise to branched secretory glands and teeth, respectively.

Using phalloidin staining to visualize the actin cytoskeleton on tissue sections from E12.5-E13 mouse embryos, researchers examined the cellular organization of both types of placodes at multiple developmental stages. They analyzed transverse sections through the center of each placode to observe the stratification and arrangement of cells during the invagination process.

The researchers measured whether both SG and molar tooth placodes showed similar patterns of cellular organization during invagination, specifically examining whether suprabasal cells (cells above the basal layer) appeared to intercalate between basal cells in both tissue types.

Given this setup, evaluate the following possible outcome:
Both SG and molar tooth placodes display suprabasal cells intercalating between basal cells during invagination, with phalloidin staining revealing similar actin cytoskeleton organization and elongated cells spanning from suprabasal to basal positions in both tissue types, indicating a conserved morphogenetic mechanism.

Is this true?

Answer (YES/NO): NO